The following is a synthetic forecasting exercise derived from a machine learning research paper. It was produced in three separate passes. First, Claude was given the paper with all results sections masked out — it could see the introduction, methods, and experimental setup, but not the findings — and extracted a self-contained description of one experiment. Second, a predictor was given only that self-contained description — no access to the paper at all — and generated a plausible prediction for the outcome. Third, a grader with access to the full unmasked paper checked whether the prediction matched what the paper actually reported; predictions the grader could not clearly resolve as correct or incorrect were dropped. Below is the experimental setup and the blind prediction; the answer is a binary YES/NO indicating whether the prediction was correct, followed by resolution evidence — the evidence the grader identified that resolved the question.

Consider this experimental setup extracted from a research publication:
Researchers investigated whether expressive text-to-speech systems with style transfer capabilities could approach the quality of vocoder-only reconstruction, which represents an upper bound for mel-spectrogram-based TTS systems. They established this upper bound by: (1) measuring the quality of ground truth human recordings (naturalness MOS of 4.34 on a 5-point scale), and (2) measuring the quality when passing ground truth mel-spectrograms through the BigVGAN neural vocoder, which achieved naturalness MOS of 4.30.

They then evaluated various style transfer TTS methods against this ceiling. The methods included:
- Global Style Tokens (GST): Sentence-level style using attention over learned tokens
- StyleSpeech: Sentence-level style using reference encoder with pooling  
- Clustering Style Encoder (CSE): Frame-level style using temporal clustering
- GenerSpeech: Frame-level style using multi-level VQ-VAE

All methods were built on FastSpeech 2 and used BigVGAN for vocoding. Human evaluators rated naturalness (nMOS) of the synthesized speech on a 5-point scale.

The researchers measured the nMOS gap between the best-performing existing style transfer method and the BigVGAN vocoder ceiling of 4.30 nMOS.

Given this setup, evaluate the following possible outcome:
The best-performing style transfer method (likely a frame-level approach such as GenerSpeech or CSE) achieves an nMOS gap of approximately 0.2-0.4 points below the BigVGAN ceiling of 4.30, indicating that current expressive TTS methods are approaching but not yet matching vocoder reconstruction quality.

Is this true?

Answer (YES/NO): YES